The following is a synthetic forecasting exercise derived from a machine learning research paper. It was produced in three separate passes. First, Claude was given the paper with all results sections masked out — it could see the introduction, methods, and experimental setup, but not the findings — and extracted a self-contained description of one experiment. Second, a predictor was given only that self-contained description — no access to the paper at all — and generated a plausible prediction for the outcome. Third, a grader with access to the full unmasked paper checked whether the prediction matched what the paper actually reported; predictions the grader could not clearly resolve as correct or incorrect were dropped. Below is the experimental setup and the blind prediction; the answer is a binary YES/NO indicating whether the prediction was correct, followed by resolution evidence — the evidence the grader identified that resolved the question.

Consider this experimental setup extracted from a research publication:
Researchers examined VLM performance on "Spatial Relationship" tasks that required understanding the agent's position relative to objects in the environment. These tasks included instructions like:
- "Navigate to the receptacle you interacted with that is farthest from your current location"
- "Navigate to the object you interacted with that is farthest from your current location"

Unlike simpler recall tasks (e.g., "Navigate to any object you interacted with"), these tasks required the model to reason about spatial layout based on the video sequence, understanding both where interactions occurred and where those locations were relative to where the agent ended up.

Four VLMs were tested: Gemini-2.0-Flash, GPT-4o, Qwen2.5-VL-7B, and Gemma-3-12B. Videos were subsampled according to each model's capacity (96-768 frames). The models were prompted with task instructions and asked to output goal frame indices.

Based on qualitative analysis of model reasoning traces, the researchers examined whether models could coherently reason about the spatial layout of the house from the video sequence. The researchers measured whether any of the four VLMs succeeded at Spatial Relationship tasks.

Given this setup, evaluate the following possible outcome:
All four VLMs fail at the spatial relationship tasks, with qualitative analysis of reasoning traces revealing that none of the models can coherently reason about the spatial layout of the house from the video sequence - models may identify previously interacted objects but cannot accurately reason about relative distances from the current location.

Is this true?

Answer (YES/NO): YES